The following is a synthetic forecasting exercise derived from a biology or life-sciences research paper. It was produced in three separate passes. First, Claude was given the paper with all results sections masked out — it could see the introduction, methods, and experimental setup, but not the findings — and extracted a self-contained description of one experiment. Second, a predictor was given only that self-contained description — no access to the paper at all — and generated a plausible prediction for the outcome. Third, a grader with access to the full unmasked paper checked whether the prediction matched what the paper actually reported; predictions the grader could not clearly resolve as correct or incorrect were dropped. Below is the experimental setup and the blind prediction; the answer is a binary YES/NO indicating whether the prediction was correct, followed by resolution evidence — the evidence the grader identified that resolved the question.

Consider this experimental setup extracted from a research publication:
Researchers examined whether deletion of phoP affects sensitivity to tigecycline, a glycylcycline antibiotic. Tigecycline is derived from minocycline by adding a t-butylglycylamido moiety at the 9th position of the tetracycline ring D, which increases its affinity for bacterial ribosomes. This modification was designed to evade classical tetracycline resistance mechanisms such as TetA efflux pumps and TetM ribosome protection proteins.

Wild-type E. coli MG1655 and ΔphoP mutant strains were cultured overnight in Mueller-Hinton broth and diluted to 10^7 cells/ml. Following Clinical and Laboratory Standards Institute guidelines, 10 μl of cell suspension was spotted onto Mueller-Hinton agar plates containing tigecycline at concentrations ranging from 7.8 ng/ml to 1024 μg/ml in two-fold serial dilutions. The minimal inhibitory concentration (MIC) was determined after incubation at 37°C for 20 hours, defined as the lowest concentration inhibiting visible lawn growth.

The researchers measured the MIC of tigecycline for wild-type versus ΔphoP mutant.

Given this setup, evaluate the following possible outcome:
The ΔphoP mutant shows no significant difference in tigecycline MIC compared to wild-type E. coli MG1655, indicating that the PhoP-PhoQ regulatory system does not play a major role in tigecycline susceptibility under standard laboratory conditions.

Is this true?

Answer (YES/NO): NO